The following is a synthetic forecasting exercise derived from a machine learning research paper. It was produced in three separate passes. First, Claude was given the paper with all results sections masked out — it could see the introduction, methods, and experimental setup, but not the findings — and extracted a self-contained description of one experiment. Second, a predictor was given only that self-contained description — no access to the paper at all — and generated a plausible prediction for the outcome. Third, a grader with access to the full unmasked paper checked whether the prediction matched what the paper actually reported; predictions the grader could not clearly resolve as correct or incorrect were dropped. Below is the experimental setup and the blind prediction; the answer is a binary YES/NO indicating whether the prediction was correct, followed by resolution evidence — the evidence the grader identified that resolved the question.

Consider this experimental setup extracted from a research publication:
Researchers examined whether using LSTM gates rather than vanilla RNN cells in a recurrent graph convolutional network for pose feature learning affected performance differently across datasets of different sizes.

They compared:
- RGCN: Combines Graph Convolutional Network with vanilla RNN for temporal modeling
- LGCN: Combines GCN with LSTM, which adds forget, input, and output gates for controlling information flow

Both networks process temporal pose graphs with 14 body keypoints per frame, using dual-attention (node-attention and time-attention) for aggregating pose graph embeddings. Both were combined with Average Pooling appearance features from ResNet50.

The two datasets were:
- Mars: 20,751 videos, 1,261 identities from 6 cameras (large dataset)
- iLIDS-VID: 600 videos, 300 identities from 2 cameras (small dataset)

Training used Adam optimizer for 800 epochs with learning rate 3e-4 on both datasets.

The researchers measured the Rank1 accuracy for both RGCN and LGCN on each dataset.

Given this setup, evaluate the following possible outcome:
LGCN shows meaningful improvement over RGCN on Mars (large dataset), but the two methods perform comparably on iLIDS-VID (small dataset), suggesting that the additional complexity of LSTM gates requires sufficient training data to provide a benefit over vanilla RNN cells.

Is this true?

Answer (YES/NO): NO